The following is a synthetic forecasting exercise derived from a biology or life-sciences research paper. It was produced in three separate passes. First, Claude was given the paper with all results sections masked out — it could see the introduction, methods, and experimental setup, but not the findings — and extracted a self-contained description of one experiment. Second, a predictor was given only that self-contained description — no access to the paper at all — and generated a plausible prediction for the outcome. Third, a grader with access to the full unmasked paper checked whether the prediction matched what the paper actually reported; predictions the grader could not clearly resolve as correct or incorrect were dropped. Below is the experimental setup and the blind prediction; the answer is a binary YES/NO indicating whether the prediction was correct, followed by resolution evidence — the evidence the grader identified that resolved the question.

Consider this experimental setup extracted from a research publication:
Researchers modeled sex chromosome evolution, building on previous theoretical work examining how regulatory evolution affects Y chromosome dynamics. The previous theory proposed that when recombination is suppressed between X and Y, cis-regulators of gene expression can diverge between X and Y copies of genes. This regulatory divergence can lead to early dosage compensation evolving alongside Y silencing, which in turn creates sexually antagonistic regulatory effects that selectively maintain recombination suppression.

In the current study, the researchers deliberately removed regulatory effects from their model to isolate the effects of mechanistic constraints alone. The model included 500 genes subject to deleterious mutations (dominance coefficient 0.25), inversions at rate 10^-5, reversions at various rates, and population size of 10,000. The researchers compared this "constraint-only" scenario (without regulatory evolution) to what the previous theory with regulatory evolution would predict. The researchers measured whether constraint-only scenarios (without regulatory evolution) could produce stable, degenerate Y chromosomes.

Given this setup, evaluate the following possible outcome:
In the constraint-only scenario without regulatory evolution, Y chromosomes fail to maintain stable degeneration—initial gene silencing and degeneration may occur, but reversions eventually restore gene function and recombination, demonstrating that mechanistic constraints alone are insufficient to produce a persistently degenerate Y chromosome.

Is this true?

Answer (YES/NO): YES